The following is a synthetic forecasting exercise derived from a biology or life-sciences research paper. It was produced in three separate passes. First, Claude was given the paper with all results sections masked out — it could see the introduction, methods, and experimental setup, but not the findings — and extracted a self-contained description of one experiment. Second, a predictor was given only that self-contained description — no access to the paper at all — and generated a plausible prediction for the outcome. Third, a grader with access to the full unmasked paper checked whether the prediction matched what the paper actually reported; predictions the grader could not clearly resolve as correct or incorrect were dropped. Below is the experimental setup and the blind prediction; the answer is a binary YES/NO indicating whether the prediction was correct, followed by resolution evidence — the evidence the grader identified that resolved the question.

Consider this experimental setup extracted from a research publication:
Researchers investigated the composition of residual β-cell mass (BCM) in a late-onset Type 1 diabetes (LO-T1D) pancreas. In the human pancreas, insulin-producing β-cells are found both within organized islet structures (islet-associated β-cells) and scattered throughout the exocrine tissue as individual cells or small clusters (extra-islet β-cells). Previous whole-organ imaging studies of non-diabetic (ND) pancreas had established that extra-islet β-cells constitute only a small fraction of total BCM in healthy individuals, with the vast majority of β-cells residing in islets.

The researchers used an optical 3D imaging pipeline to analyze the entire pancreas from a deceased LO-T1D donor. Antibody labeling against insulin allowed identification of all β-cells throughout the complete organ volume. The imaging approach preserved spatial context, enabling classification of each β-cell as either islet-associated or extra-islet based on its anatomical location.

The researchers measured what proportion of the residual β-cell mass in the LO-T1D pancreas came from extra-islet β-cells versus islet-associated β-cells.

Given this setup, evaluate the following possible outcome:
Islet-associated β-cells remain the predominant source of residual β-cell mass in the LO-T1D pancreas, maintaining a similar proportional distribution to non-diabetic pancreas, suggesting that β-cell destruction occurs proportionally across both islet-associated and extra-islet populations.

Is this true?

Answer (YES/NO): NO